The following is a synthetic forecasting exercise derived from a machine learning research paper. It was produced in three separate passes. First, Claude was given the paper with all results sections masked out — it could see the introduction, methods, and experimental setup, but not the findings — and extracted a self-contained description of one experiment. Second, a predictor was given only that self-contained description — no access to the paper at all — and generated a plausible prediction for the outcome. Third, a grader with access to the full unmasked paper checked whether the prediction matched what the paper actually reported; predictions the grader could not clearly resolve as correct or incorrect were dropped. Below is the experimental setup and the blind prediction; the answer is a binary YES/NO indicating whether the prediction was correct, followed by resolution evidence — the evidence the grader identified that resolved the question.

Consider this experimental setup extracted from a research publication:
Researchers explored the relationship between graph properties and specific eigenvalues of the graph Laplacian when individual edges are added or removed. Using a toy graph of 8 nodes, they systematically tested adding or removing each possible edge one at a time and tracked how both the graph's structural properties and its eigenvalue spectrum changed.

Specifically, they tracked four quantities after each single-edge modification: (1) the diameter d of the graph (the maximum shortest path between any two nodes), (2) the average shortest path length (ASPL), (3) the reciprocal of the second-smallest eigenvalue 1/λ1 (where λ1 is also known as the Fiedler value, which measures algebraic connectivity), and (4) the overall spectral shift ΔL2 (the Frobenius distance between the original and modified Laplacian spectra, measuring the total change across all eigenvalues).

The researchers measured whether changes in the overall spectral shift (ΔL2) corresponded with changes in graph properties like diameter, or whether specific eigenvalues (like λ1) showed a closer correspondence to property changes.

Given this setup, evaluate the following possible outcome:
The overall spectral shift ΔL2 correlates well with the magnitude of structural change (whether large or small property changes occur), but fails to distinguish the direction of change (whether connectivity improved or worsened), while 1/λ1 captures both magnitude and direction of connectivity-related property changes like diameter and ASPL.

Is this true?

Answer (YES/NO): NO